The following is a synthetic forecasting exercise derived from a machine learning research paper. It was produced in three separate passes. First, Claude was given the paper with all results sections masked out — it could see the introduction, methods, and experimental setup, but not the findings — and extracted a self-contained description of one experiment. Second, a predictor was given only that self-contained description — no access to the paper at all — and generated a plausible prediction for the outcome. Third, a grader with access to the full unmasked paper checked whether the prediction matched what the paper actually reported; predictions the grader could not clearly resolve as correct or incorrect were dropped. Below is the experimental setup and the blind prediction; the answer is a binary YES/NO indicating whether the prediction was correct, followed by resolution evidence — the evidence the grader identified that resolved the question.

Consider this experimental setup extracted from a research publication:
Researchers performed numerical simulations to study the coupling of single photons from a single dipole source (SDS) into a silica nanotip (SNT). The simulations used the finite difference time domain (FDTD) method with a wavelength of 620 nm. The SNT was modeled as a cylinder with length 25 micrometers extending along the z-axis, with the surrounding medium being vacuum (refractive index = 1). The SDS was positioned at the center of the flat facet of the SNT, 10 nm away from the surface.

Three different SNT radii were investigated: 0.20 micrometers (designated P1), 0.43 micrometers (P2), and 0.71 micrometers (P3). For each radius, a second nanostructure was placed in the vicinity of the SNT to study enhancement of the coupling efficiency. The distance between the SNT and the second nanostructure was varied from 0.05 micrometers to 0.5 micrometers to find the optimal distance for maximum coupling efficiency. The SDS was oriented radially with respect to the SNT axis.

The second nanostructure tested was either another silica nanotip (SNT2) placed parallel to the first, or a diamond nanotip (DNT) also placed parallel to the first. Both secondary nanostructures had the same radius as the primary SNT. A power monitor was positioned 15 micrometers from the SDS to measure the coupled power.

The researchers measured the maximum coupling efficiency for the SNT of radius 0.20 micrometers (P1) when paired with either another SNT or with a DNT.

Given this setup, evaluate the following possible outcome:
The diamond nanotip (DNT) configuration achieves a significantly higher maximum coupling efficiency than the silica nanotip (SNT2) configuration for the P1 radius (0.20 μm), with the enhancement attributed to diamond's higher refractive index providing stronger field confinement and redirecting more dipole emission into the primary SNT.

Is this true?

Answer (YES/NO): YES